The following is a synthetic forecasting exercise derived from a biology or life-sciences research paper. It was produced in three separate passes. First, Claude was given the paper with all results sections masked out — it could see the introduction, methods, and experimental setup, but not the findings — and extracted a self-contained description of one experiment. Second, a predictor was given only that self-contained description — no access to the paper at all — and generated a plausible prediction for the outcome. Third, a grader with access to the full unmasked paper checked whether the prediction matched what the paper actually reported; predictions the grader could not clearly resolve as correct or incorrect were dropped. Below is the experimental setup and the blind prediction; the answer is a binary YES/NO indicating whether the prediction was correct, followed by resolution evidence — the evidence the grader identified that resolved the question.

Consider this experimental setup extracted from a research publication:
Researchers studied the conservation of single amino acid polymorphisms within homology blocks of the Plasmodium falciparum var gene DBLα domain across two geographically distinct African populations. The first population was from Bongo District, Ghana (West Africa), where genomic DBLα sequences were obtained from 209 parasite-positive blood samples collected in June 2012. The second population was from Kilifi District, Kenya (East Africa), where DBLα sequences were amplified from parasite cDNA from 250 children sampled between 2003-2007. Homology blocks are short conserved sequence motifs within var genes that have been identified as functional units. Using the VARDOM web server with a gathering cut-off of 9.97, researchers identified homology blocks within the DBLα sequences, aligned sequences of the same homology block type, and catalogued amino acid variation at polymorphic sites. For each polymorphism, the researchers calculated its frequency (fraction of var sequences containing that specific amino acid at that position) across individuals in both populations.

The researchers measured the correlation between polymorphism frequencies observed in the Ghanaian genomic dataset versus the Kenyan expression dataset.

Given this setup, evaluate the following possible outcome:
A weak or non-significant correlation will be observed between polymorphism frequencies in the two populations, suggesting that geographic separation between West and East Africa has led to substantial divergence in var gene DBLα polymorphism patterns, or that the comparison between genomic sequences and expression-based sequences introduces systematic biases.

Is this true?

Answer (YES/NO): NO